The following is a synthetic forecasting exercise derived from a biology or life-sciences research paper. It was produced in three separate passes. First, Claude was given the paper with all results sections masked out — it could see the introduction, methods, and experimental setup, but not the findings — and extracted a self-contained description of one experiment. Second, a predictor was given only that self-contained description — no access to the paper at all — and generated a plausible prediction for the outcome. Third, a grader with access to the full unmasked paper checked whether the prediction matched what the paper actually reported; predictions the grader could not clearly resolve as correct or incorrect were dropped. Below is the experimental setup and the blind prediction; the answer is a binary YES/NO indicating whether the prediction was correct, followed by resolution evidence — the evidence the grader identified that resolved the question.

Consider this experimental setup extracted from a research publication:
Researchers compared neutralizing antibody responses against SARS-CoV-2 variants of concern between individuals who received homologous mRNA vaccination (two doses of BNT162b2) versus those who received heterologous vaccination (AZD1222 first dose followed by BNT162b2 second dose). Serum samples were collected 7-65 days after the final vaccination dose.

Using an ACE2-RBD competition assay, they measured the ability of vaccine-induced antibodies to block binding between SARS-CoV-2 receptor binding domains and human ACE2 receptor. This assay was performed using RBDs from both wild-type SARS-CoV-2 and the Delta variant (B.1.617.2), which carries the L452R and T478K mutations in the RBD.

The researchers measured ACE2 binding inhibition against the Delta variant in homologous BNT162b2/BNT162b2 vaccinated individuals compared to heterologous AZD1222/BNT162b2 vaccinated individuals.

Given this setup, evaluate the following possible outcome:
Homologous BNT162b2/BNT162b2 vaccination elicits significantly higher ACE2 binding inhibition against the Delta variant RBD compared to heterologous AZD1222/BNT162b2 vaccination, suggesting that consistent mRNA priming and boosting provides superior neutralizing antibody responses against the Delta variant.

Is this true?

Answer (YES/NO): NO